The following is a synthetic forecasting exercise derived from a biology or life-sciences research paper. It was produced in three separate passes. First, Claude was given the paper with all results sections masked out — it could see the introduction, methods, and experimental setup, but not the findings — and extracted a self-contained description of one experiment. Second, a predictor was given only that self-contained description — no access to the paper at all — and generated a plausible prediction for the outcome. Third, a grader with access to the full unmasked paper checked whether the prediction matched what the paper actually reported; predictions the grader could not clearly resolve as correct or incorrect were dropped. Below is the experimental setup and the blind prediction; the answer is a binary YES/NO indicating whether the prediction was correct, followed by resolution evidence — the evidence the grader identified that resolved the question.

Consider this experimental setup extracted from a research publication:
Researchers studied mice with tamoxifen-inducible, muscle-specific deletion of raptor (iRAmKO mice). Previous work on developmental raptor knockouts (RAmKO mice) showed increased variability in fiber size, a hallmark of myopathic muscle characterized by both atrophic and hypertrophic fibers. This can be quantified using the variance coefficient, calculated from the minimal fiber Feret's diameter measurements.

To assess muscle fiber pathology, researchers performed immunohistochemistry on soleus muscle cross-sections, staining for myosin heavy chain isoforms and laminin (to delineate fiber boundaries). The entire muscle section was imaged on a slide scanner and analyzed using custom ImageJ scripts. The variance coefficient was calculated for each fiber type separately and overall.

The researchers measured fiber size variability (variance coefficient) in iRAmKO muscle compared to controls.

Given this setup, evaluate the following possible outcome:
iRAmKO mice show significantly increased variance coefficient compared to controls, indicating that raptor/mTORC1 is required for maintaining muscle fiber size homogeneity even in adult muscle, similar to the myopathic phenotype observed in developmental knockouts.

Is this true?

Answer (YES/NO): NO